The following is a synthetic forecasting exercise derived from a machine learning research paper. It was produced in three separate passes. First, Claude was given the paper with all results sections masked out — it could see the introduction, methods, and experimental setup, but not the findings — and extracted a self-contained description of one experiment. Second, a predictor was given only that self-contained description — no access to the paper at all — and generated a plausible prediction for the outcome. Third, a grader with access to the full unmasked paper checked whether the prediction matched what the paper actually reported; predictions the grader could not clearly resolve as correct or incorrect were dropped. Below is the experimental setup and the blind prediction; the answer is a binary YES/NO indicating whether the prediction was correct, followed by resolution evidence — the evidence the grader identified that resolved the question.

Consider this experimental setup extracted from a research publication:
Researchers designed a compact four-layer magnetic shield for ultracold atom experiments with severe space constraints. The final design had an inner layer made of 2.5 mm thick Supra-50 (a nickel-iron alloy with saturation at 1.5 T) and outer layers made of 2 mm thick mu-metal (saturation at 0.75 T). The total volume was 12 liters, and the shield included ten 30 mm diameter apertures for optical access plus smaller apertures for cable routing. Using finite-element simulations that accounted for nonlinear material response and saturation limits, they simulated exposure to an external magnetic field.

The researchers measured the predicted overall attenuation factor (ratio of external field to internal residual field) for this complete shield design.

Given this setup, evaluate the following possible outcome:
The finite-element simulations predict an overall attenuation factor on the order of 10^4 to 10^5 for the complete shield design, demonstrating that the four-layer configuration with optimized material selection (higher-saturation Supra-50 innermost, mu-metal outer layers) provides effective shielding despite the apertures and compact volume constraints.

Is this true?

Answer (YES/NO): NO